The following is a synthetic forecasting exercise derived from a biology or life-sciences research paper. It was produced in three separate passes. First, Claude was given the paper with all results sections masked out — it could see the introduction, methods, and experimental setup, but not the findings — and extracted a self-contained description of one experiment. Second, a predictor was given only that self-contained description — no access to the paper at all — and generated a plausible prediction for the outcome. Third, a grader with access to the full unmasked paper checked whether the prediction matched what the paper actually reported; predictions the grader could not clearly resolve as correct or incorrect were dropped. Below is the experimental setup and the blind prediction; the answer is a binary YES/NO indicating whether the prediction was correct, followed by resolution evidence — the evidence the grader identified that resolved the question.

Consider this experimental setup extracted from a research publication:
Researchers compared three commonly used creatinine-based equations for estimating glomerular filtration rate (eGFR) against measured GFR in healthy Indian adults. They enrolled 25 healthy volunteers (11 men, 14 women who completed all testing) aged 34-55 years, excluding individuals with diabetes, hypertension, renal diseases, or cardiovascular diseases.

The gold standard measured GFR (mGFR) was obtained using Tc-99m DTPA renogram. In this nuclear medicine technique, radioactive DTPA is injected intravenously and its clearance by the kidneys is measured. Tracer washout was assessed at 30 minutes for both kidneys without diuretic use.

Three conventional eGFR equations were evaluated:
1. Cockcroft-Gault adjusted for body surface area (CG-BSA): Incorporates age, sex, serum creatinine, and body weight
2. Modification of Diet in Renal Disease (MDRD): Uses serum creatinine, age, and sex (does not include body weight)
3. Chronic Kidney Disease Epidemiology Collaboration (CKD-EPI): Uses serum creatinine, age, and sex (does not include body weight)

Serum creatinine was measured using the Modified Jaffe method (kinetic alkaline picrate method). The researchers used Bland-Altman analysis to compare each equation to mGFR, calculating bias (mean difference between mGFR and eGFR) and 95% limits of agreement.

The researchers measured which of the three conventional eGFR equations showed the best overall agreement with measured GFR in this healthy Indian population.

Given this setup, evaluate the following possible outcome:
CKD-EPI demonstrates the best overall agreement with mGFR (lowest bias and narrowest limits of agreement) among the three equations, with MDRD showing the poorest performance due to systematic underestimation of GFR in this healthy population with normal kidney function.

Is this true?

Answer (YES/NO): NO